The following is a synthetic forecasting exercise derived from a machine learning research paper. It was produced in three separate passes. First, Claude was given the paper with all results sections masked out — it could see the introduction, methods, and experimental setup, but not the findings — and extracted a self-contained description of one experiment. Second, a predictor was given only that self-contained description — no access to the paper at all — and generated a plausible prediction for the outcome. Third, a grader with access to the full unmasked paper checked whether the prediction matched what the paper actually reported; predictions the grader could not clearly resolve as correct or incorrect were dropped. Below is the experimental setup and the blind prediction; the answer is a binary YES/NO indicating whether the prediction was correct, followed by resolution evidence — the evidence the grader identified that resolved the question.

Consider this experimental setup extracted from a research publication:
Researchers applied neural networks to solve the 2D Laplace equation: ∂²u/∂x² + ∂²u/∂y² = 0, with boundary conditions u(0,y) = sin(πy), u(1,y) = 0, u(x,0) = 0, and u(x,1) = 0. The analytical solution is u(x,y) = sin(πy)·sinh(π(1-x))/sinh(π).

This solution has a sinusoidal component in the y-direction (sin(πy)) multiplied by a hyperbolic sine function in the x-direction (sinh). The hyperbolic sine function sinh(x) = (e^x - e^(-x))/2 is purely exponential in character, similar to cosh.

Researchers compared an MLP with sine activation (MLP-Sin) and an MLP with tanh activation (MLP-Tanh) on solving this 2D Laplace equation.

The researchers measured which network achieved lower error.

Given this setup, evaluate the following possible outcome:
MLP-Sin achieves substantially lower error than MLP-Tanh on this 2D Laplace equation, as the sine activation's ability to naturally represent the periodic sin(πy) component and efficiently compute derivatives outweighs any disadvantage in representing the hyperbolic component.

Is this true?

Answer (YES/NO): NO